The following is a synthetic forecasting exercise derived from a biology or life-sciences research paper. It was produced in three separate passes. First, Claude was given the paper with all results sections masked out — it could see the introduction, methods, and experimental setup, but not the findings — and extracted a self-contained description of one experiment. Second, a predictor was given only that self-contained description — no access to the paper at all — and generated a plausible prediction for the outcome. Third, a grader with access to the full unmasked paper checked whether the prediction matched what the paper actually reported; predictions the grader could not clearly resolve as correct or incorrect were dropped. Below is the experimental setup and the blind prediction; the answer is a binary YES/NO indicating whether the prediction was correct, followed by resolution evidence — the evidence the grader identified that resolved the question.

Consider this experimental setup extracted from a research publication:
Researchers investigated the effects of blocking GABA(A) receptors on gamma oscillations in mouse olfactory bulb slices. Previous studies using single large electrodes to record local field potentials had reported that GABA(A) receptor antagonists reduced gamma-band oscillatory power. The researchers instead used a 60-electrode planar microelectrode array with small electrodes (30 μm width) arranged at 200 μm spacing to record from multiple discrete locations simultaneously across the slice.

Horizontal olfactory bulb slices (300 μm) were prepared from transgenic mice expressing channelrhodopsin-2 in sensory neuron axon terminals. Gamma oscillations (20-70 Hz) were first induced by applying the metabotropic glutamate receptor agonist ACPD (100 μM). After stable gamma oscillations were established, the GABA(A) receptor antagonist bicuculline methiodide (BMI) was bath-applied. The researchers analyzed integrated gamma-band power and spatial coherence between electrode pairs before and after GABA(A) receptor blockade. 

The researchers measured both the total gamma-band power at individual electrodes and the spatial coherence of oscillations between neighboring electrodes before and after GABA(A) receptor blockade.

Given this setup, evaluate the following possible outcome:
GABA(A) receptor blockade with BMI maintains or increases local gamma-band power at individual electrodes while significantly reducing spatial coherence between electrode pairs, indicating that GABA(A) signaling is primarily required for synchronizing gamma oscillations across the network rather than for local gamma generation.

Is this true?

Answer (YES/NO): YES